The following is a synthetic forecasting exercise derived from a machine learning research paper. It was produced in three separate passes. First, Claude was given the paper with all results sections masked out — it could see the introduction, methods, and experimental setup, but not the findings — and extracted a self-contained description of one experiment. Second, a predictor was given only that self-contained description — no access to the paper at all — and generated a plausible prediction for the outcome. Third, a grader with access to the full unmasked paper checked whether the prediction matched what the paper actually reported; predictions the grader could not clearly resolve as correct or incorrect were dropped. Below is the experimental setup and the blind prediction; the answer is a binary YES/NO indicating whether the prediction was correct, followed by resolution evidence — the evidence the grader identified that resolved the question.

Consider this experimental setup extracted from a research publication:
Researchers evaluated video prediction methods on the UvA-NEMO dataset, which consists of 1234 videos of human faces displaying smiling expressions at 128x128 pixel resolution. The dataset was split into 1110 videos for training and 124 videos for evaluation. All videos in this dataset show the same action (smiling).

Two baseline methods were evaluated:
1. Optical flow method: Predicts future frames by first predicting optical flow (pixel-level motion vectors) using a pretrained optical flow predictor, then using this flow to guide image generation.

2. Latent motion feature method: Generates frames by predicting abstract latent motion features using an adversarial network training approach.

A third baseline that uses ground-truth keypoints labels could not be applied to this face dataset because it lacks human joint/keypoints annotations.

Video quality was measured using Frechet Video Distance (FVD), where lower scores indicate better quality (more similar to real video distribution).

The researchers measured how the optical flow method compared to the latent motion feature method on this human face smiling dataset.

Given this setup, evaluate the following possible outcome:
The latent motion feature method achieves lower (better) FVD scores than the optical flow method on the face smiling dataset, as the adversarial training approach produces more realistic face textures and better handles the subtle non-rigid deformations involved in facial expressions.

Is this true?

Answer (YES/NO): YES